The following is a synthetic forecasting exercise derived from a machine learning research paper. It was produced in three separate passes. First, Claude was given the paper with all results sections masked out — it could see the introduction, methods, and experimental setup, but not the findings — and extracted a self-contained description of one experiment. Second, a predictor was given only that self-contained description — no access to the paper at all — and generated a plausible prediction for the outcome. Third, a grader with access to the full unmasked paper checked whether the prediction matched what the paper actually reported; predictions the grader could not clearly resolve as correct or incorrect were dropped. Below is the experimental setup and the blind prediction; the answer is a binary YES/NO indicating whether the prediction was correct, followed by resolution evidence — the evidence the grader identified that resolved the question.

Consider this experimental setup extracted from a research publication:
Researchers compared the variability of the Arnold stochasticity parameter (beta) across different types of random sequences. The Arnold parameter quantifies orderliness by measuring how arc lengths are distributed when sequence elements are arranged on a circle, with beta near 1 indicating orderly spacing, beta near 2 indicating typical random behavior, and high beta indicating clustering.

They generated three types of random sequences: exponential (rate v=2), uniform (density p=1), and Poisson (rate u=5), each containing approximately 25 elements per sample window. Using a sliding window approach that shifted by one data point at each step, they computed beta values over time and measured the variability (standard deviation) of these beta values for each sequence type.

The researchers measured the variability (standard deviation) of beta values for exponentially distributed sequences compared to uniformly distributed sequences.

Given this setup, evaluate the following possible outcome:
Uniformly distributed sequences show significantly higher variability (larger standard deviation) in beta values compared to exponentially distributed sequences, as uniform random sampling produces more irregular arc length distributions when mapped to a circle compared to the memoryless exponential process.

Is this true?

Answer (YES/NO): YES